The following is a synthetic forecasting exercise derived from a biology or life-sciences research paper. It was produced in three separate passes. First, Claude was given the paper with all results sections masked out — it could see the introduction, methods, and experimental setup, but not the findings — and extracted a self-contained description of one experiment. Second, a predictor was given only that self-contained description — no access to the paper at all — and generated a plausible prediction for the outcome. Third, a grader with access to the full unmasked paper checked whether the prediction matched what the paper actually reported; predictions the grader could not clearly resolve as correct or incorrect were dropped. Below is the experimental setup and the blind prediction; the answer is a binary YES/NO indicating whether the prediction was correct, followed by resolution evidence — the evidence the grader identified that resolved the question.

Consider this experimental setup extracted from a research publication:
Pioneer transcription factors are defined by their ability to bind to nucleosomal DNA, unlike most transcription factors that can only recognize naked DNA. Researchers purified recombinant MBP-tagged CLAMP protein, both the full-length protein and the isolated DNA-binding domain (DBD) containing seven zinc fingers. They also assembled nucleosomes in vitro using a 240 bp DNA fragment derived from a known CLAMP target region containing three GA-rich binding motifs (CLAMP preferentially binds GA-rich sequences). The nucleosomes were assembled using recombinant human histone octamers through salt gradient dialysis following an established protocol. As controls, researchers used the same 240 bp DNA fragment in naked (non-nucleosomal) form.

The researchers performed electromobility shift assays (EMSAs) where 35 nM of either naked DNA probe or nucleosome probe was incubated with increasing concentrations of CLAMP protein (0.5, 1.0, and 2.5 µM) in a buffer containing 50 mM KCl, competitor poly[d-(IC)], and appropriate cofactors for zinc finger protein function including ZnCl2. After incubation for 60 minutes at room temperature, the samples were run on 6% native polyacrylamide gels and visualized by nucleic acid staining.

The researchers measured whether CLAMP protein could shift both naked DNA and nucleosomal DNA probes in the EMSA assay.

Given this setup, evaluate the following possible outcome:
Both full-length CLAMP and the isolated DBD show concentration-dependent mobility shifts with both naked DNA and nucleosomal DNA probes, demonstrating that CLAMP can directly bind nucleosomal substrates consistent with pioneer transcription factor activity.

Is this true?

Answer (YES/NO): YES